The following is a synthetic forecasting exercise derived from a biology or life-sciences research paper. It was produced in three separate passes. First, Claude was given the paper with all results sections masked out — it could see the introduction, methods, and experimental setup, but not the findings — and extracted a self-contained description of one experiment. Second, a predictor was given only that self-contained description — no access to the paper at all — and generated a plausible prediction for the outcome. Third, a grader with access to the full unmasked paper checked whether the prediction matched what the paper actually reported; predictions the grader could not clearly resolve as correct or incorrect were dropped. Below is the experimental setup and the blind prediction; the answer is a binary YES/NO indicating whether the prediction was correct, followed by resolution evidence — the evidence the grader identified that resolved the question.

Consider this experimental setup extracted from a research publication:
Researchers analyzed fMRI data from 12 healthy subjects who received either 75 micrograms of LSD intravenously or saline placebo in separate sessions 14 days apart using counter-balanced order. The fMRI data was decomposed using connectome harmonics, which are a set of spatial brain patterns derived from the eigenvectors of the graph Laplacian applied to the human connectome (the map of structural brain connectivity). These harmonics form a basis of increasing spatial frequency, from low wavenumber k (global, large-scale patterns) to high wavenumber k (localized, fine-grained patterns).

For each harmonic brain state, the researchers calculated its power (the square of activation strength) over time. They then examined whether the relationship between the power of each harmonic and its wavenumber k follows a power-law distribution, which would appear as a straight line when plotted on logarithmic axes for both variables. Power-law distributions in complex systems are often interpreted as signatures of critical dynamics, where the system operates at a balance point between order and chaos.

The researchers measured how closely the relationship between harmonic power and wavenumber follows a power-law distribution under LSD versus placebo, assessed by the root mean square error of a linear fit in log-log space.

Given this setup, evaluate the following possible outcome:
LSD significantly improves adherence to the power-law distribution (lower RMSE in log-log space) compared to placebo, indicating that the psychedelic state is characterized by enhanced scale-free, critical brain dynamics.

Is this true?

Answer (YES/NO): YES